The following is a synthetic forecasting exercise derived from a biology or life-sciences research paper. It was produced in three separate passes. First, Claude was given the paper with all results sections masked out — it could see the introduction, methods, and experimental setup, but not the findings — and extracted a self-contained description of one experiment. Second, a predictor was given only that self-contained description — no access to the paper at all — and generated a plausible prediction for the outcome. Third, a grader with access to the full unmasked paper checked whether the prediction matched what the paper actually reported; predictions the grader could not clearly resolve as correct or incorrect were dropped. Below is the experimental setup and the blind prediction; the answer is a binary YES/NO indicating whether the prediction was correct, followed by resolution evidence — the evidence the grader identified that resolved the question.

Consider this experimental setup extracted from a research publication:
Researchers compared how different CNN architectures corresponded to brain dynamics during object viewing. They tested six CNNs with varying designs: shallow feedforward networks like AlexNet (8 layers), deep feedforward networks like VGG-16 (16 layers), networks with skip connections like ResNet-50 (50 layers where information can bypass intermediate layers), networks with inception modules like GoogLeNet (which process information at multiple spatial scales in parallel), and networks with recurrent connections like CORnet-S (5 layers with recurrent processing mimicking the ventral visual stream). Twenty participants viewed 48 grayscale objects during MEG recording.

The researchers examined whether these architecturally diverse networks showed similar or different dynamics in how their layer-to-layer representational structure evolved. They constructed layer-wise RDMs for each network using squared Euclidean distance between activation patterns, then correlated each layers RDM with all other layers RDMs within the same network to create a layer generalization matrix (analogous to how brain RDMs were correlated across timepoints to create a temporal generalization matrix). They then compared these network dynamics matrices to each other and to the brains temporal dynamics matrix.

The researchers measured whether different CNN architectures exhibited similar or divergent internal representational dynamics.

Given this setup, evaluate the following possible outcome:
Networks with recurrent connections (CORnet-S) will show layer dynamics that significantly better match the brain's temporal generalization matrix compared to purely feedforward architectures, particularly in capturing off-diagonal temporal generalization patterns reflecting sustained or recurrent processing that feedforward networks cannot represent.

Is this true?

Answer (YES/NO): NO